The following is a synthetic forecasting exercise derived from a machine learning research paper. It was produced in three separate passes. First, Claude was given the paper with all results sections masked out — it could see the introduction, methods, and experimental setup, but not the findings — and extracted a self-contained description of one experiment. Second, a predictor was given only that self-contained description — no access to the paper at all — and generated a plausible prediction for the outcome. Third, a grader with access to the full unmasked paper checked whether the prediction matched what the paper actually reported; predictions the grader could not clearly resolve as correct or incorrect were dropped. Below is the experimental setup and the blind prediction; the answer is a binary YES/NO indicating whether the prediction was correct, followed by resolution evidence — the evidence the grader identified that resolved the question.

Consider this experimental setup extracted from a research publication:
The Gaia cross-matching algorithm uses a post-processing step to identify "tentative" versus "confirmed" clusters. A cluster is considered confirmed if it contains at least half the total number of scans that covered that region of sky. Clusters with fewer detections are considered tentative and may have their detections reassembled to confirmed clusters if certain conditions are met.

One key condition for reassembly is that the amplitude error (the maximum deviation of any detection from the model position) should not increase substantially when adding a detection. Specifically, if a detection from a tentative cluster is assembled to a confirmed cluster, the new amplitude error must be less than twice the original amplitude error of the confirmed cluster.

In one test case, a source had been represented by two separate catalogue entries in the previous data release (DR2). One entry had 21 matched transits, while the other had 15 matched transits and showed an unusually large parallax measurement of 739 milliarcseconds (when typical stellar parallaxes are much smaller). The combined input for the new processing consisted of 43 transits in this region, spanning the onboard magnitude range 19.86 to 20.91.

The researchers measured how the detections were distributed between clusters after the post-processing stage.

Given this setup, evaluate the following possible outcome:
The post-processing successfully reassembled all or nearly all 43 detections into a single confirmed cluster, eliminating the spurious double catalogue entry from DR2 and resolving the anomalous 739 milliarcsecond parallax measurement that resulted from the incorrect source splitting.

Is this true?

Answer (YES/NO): YES